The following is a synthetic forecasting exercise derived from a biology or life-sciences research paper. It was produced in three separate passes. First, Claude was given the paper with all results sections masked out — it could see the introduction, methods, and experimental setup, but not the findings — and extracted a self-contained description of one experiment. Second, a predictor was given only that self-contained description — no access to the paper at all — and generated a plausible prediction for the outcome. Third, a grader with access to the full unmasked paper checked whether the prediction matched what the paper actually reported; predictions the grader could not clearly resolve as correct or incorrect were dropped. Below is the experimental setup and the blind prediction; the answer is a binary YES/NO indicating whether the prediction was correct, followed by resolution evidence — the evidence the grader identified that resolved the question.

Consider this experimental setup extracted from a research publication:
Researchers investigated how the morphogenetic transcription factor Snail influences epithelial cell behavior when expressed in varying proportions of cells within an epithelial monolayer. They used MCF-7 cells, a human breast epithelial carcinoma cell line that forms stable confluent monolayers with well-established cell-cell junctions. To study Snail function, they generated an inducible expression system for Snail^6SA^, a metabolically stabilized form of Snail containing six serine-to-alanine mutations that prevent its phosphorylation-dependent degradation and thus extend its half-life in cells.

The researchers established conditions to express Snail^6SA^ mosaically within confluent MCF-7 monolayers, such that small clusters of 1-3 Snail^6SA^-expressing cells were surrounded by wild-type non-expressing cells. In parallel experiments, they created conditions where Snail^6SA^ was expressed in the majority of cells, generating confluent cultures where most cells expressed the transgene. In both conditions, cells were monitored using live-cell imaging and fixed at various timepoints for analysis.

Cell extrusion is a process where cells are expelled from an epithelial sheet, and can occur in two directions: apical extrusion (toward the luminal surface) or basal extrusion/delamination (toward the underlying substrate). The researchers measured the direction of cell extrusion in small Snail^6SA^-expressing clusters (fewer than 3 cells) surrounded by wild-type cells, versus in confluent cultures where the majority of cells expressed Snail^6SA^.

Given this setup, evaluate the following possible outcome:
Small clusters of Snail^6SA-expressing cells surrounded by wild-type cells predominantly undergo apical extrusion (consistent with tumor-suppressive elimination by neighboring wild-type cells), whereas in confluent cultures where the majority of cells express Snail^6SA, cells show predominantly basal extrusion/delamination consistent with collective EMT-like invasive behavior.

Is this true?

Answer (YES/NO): NO